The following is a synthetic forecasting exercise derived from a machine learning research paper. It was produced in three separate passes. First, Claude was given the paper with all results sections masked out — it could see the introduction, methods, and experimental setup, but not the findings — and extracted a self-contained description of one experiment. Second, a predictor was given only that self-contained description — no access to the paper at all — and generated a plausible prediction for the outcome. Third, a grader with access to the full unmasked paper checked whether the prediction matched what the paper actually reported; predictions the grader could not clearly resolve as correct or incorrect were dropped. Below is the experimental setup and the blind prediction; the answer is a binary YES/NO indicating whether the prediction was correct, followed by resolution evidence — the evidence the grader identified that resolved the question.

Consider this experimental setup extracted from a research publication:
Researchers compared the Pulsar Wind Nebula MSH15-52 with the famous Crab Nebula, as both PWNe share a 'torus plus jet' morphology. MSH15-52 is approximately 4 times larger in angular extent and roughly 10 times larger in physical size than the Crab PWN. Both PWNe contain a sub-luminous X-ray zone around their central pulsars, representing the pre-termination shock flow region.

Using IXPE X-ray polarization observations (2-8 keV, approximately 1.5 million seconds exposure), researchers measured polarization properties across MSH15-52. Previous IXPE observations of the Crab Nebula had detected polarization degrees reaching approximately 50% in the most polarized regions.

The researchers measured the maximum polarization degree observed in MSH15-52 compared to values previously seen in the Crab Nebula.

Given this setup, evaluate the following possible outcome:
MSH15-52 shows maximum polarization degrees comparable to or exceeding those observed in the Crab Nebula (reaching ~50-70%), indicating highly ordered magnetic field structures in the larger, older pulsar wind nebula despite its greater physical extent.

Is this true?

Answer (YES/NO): YES